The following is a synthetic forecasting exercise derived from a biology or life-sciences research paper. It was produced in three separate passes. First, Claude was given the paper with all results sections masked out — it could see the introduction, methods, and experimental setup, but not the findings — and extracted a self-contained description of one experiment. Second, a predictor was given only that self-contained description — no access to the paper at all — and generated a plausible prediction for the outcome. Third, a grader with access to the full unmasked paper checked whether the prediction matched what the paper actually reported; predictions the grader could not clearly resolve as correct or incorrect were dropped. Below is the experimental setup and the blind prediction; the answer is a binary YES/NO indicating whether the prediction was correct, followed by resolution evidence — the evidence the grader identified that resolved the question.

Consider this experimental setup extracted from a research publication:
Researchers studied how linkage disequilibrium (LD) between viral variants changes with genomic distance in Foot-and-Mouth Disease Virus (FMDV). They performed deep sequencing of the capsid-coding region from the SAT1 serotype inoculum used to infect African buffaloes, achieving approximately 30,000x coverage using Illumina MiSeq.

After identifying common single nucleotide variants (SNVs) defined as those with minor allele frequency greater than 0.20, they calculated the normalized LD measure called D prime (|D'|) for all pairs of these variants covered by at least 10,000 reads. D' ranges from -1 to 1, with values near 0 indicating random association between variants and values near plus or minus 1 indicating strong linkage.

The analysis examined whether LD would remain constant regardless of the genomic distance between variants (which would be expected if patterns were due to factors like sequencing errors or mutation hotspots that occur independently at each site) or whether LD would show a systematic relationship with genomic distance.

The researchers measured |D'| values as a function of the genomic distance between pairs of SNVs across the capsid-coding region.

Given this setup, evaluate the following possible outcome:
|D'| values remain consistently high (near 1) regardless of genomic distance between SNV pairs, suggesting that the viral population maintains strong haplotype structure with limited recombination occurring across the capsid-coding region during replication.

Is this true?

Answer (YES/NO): NO